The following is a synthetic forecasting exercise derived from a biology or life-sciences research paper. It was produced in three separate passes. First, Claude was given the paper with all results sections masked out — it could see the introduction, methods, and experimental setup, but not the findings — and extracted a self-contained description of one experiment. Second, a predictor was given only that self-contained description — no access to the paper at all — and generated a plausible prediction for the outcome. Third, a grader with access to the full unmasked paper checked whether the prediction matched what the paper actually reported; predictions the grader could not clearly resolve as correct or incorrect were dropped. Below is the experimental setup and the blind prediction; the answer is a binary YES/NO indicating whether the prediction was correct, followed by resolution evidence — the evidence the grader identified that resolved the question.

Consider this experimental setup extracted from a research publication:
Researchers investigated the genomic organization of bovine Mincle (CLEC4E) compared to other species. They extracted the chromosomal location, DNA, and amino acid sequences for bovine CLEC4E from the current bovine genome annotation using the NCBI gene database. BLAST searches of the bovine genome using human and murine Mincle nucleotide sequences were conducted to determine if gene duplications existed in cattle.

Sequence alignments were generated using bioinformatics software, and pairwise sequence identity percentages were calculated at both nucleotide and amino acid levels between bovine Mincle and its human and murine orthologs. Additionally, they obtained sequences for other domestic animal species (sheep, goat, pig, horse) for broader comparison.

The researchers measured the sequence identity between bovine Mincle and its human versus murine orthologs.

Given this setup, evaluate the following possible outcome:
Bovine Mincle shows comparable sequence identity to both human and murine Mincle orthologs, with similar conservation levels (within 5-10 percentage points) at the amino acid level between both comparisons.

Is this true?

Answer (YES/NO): YES